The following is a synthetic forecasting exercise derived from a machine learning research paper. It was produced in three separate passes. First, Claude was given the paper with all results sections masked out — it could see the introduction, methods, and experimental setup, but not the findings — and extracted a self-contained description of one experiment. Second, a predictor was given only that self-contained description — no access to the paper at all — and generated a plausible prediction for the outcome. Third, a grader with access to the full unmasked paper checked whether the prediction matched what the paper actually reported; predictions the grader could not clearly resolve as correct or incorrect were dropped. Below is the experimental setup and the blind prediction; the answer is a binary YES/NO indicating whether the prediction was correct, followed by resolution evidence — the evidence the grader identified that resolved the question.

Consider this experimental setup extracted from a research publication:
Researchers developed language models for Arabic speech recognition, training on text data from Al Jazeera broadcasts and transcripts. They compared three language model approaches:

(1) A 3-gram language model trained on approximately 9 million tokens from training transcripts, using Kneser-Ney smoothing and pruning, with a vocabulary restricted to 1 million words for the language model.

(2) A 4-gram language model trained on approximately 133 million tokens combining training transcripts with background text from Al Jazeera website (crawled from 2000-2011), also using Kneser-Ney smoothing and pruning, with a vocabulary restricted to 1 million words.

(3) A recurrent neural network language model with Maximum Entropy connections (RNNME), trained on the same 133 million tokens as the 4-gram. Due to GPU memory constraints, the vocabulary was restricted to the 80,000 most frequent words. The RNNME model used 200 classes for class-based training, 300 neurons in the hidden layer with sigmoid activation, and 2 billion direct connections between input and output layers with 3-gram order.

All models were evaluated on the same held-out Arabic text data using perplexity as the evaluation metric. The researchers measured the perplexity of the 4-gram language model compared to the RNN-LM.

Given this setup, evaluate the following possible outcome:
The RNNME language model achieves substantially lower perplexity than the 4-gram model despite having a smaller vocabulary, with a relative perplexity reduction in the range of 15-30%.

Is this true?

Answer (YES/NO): NO